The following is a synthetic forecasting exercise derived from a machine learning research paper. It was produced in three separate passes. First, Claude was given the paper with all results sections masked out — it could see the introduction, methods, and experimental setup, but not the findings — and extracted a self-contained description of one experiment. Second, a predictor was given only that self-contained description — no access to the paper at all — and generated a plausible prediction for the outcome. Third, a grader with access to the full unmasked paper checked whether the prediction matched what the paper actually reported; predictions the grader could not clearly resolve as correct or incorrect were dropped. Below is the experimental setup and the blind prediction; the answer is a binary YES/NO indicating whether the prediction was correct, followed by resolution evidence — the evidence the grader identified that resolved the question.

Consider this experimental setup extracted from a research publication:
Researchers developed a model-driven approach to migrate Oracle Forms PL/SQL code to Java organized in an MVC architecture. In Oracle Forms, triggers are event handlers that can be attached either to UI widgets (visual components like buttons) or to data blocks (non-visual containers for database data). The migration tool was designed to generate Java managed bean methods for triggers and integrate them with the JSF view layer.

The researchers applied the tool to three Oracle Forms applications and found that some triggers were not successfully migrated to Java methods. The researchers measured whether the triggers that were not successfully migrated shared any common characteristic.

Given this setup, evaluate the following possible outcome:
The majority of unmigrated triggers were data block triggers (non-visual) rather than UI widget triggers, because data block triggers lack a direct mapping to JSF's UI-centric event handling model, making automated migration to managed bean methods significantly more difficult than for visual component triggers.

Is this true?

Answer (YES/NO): YES